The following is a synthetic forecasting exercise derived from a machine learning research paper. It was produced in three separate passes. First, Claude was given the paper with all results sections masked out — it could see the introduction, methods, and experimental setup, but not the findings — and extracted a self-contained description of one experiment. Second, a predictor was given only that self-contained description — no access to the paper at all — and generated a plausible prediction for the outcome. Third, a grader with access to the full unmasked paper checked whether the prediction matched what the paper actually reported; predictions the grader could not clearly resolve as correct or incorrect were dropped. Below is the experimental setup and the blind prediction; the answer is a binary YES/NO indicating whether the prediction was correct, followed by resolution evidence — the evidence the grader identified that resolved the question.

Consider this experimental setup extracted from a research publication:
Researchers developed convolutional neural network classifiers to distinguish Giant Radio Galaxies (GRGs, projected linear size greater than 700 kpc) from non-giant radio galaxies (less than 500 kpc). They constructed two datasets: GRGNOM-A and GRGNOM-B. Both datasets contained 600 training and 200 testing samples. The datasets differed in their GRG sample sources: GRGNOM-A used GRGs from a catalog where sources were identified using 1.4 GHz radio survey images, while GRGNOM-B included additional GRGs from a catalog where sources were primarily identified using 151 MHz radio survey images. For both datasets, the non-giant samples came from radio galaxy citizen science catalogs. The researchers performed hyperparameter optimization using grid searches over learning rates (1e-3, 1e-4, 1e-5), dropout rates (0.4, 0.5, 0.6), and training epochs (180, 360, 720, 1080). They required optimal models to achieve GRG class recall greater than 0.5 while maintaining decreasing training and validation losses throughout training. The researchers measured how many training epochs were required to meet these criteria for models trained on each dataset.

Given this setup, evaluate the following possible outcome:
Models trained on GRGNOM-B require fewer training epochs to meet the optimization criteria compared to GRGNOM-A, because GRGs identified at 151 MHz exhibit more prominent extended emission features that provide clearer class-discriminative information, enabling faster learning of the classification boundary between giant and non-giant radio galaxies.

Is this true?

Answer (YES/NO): YES